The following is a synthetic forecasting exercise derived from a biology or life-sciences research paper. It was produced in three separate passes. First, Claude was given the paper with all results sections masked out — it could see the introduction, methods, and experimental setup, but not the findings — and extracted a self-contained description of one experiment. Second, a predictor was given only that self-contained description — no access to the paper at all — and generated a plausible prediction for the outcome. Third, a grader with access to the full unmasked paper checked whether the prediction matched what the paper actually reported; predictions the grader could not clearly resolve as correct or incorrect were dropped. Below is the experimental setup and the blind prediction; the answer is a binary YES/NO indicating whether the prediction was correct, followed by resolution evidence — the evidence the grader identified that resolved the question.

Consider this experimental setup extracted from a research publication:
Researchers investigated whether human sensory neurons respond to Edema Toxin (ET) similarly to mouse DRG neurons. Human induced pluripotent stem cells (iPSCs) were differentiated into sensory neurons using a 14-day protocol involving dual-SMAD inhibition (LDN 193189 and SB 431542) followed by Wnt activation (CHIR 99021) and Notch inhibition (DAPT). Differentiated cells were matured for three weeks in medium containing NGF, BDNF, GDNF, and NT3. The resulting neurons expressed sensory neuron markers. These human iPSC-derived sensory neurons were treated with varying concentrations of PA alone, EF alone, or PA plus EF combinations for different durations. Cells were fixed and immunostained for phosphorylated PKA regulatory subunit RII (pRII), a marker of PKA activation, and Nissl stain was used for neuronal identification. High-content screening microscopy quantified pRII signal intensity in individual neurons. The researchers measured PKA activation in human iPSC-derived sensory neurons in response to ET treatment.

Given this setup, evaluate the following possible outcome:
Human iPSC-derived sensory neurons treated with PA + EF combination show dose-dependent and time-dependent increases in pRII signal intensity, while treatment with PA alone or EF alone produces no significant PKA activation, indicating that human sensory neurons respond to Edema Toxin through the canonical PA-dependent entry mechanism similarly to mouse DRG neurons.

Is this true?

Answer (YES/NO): YES